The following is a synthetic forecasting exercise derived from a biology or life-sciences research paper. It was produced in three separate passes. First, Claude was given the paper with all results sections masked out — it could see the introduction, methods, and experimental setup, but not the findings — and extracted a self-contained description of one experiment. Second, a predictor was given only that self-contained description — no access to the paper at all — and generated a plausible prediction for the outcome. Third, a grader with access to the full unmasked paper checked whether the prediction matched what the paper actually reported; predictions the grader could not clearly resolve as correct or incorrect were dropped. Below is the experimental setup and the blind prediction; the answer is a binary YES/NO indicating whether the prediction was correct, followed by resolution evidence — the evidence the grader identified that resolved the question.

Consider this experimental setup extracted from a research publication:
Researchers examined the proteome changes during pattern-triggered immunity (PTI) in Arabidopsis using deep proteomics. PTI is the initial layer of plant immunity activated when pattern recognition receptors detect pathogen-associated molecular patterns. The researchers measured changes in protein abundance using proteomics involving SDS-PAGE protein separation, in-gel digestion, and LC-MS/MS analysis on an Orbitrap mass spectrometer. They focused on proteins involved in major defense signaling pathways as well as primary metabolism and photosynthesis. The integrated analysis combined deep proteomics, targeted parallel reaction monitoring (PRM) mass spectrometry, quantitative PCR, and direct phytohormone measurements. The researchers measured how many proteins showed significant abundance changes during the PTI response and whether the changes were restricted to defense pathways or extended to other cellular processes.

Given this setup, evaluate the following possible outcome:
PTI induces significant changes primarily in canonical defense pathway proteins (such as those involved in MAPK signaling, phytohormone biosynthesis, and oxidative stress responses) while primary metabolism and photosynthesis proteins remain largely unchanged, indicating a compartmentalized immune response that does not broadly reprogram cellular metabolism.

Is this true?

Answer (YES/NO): NO